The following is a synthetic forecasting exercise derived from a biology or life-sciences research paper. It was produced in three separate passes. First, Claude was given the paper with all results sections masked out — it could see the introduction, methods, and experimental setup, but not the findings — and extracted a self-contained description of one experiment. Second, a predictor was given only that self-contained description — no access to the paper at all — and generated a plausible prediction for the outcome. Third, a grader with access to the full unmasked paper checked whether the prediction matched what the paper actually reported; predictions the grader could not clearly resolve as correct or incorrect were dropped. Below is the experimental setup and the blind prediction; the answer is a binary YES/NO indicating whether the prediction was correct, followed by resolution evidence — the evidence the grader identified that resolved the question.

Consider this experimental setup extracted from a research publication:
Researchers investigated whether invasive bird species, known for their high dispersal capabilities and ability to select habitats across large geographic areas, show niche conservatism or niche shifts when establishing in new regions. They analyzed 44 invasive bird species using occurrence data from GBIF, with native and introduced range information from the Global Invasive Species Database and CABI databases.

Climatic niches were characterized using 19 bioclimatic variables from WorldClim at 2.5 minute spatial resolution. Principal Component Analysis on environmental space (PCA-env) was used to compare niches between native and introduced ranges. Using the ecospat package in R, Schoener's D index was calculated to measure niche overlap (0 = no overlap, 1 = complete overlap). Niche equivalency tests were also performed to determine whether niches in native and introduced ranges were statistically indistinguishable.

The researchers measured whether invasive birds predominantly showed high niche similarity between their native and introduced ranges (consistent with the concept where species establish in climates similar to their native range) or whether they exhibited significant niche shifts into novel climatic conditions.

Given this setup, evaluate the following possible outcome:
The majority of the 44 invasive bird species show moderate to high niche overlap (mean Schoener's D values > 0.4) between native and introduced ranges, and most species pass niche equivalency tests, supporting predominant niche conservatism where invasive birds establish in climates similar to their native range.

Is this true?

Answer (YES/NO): NO